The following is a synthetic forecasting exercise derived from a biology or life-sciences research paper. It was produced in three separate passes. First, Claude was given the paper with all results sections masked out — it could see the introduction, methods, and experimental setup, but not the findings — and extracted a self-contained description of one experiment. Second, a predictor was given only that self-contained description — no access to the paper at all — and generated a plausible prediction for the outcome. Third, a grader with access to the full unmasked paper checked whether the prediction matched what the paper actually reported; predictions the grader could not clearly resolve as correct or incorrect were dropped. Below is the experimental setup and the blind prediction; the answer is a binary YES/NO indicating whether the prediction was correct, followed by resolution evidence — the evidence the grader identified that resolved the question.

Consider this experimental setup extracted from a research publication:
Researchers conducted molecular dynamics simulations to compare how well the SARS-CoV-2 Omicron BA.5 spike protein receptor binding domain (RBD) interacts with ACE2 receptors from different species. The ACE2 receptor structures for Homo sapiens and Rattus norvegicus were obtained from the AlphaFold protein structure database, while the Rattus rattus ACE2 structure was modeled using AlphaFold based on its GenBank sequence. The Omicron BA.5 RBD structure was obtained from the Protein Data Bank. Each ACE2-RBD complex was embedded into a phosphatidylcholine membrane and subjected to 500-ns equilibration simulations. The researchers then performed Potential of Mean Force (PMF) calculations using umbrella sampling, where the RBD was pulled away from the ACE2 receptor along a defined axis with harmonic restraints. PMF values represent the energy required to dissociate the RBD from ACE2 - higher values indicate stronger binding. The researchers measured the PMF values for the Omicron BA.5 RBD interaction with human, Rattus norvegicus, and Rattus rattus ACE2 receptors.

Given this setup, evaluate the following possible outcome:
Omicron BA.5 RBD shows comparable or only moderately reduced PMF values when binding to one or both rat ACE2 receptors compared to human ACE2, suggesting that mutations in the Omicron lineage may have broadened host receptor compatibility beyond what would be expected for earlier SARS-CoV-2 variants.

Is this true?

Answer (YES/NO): NO